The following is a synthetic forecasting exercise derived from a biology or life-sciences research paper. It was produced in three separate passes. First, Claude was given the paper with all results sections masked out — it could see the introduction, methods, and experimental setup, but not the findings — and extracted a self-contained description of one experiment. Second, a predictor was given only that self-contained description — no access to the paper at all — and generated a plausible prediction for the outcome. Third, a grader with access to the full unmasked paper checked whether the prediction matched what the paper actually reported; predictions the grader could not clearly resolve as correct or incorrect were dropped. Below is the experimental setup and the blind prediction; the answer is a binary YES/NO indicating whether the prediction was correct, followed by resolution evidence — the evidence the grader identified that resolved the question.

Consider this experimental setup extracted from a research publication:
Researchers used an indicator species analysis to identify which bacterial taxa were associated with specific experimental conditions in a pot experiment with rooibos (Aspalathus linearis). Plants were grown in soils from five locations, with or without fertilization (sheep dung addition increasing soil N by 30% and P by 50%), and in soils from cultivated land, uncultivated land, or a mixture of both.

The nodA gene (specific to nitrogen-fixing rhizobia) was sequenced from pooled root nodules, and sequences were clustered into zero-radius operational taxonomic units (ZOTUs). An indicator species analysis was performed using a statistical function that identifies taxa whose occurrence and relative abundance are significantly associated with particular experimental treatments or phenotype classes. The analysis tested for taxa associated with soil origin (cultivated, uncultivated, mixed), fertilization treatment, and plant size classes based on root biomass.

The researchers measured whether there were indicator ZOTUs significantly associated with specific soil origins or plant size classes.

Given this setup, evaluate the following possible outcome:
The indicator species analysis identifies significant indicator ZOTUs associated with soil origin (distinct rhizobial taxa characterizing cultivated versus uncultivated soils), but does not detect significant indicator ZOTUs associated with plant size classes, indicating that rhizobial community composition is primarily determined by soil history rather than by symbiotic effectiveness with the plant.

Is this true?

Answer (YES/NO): NO